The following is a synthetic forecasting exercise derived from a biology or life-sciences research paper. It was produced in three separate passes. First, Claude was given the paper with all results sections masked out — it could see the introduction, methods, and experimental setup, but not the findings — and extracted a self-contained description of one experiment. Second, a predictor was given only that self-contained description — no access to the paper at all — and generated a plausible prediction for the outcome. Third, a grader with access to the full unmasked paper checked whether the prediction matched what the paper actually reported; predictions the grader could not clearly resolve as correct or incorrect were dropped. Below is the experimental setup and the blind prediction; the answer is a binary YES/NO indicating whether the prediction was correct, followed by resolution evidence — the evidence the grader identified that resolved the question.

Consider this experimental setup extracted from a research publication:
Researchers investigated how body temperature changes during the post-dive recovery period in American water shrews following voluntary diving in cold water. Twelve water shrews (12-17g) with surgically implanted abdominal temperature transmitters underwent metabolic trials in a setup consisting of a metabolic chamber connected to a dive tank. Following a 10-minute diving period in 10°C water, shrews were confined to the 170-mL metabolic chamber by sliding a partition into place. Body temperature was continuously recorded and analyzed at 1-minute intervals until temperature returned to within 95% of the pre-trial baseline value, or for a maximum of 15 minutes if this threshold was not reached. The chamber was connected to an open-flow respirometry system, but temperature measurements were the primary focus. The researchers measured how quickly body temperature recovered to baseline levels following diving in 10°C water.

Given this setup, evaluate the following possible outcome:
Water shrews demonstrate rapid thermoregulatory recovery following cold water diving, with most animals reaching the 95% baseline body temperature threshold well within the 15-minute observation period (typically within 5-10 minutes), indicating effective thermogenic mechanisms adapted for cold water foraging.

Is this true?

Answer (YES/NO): YES